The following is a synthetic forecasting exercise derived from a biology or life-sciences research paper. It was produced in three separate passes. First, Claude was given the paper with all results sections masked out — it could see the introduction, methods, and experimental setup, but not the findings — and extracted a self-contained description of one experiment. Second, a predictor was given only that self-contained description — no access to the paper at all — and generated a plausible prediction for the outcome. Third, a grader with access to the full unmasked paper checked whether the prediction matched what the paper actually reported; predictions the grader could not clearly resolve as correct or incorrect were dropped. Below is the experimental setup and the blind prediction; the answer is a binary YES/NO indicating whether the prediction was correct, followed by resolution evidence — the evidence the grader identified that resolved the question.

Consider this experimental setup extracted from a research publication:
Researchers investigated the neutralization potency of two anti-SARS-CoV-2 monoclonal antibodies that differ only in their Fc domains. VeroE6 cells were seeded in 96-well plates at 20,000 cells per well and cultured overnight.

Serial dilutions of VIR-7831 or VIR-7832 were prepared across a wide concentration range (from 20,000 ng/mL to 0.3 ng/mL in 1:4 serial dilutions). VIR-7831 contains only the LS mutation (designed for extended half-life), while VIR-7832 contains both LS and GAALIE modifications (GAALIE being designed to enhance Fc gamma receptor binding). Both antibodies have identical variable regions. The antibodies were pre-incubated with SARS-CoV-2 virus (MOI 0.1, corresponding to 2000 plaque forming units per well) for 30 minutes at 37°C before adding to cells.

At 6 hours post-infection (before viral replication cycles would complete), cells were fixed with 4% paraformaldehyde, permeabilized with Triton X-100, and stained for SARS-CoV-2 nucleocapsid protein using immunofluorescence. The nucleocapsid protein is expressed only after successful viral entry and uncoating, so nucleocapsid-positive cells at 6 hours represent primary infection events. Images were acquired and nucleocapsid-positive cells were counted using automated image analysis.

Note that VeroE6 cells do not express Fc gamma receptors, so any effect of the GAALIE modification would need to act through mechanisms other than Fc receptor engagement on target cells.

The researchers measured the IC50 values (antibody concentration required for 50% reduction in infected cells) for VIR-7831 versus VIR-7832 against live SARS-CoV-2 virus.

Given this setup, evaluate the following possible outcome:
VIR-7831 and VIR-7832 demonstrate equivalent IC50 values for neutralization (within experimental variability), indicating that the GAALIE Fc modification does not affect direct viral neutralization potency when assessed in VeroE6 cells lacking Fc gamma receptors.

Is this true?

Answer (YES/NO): YES